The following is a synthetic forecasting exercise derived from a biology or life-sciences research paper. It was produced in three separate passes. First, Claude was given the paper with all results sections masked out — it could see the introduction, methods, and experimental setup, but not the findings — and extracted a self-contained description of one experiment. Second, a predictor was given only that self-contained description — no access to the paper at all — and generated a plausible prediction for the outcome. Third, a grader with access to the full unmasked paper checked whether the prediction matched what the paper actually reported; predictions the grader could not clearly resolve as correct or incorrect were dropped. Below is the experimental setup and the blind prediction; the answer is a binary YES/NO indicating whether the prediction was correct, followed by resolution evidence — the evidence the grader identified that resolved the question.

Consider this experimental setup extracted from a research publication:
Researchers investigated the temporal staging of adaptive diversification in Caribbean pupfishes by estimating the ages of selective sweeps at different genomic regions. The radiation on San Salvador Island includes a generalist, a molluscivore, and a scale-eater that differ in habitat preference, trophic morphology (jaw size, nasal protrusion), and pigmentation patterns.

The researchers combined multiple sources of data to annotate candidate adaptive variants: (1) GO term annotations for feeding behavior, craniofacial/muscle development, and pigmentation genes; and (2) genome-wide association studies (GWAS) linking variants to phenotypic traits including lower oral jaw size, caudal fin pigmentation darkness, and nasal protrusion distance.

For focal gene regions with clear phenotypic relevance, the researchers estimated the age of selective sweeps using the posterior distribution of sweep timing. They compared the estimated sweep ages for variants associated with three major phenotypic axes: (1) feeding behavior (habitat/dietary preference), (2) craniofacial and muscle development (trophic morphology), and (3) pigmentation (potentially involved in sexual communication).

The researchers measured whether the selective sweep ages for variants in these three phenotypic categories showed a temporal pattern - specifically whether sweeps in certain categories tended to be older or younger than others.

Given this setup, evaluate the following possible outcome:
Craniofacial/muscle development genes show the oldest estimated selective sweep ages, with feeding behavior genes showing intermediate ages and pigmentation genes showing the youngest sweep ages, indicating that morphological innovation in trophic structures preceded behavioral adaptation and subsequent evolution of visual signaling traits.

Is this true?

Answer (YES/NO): NO